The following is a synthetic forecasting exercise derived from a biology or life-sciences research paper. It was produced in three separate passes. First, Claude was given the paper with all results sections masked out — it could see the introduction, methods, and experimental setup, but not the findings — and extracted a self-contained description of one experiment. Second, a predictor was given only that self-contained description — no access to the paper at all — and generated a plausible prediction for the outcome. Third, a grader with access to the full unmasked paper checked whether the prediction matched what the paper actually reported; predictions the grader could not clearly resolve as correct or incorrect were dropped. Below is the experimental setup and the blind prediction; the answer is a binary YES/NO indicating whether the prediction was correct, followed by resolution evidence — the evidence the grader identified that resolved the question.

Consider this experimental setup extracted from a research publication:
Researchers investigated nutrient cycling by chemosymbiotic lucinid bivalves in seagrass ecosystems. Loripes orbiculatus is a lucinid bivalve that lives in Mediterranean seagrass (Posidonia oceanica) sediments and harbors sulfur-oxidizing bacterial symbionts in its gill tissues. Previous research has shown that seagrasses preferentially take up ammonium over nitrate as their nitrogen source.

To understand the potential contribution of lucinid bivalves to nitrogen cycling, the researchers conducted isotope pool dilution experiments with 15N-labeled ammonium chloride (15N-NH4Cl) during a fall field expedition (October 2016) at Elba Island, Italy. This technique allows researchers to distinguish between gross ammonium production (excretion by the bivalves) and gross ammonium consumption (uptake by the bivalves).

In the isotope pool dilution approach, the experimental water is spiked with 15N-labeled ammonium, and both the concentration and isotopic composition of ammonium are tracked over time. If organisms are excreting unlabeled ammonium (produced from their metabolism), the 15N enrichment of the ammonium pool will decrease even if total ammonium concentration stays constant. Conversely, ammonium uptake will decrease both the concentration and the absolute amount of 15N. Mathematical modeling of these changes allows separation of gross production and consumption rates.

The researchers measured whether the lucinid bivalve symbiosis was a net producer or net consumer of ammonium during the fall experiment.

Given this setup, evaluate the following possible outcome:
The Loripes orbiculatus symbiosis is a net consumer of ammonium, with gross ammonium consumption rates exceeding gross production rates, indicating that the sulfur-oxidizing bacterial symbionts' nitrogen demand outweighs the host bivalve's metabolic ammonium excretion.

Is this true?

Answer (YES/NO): NO